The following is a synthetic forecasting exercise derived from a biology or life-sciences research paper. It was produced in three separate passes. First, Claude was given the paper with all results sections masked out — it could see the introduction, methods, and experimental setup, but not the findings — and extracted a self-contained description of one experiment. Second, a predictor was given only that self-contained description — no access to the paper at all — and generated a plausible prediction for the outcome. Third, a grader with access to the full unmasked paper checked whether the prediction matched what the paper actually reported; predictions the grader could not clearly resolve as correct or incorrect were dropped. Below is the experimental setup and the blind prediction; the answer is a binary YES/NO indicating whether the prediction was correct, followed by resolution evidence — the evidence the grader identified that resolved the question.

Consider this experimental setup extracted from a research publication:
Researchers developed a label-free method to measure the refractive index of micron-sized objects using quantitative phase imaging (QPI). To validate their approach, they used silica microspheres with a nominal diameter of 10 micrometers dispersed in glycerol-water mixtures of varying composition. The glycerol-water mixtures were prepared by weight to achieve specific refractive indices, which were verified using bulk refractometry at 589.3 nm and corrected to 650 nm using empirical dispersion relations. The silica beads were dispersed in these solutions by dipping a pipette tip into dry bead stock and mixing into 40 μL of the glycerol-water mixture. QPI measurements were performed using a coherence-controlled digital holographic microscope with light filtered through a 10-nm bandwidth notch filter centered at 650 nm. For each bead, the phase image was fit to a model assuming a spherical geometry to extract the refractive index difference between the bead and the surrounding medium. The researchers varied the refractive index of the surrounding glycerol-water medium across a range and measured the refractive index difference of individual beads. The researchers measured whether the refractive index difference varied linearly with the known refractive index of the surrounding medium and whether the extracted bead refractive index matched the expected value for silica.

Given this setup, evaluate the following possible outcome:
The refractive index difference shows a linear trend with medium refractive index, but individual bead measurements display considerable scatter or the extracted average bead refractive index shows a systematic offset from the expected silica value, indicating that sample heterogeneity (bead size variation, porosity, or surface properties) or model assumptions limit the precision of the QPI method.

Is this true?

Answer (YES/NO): NO